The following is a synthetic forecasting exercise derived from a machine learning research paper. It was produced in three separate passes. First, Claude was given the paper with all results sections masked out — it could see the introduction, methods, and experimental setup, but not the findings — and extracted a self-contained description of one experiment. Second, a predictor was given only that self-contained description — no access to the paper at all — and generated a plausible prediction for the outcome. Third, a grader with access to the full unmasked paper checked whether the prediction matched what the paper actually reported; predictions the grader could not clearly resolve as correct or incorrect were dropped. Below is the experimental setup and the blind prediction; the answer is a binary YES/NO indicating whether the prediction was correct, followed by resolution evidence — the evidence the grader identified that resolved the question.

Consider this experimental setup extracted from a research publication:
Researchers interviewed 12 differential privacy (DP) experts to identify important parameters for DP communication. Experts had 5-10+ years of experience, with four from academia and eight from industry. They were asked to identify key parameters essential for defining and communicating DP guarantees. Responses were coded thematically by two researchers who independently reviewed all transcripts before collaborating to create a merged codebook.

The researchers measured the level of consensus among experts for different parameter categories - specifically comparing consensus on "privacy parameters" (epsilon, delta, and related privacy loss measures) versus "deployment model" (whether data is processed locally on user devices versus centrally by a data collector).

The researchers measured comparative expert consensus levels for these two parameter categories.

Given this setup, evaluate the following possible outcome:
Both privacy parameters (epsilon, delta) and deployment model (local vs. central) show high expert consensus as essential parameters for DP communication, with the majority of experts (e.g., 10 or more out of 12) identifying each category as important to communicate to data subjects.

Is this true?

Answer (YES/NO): NO